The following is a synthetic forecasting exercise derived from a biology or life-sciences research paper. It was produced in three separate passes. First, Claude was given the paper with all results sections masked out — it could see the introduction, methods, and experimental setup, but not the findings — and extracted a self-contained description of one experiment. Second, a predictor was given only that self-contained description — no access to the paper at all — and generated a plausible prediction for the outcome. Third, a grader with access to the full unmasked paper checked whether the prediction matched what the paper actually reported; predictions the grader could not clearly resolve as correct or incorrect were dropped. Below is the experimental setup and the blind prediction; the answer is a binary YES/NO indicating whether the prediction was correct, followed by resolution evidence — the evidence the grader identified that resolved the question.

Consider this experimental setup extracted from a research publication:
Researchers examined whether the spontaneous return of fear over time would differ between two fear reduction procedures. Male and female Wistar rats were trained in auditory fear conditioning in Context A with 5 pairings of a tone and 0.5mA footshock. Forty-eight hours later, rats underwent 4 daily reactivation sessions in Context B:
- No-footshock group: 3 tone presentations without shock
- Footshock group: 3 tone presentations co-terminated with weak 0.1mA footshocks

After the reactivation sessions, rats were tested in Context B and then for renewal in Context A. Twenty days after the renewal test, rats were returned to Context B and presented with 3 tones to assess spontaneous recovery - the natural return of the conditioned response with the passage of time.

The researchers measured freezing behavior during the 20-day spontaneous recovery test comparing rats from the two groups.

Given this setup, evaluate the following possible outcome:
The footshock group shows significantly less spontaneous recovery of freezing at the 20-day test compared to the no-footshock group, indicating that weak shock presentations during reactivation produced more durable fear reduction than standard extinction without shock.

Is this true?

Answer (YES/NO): YES